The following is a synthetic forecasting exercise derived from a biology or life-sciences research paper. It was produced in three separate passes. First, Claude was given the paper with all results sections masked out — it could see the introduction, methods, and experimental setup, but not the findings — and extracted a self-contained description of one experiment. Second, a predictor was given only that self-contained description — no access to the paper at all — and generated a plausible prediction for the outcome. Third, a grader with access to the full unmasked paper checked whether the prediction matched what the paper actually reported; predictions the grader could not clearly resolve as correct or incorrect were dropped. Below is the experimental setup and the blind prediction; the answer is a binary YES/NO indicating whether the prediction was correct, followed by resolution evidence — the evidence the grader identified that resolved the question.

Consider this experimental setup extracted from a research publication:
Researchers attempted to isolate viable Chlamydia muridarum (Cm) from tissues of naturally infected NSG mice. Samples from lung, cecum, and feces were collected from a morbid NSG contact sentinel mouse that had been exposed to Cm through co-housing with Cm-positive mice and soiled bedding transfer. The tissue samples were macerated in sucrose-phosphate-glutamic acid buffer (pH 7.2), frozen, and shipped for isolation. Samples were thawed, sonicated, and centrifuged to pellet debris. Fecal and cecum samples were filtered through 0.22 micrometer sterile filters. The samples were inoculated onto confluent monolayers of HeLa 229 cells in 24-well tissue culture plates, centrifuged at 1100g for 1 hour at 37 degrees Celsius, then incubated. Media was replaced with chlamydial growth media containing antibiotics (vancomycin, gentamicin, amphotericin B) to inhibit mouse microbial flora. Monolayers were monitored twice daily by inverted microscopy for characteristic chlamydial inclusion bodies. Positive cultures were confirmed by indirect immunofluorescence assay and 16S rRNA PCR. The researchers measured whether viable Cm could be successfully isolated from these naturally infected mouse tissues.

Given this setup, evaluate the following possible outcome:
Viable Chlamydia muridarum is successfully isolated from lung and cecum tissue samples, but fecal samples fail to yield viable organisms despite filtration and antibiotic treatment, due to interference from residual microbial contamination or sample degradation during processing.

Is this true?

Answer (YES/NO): NO